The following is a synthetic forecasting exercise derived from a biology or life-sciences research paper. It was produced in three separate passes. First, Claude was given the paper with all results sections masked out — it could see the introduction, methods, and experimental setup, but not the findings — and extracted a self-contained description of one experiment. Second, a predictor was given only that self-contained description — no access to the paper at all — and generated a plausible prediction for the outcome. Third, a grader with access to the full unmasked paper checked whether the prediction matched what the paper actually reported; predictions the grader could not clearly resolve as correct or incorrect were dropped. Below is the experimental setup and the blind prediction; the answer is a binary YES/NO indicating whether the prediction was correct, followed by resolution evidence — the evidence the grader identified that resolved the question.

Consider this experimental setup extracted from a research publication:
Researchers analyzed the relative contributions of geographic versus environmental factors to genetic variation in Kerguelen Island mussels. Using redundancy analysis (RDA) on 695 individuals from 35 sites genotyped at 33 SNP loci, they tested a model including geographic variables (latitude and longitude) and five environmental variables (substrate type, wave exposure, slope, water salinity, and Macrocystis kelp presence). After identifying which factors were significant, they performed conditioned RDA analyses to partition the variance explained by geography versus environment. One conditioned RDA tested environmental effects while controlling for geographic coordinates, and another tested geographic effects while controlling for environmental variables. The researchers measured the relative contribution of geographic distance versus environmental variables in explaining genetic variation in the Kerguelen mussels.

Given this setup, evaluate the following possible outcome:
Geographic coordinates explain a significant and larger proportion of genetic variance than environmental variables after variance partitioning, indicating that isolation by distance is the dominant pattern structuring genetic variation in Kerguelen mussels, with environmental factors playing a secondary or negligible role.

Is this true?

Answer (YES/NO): NO